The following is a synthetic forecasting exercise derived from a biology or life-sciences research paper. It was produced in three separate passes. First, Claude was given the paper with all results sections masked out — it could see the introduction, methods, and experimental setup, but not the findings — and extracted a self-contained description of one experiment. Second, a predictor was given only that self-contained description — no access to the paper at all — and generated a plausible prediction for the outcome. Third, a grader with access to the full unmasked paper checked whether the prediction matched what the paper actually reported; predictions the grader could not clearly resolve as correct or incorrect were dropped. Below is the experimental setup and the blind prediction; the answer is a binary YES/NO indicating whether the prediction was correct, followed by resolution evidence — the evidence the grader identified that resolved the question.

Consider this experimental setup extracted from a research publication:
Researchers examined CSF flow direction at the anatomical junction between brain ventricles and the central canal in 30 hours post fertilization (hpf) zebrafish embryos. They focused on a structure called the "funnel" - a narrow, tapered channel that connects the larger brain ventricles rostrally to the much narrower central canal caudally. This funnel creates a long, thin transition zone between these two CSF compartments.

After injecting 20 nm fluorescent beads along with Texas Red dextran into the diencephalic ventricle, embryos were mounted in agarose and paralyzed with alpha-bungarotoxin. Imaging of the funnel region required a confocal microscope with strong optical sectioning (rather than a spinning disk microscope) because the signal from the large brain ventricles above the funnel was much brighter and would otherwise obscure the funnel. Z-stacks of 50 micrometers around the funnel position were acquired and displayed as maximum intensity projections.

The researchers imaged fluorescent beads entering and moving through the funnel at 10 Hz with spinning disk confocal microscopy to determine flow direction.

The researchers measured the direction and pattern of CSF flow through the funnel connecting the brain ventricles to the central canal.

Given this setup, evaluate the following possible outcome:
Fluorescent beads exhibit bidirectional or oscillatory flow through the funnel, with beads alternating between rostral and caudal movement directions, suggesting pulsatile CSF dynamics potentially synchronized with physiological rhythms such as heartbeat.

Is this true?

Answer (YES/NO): NO